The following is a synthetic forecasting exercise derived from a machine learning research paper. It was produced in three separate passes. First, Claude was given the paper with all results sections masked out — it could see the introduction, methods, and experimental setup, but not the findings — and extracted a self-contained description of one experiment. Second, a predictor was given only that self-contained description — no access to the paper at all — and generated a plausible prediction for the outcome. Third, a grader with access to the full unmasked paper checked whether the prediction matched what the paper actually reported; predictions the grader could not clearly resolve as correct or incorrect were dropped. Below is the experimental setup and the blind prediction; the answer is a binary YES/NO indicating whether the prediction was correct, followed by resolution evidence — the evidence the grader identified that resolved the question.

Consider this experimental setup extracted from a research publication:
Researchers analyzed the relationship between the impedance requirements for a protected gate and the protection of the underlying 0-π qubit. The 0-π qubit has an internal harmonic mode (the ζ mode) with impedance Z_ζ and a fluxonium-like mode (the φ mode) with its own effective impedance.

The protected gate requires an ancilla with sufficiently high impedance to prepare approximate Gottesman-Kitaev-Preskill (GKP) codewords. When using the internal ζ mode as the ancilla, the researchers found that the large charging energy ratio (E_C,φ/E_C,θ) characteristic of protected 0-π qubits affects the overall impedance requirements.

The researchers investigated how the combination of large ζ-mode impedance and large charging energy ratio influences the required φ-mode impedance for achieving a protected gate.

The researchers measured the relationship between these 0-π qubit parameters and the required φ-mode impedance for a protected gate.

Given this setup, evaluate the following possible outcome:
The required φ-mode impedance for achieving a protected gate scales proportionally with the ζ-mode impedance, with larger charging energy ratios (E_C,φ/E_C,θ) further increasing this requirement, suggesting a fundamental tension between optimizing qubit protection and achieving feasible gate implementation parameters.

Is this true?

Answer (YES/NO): NO